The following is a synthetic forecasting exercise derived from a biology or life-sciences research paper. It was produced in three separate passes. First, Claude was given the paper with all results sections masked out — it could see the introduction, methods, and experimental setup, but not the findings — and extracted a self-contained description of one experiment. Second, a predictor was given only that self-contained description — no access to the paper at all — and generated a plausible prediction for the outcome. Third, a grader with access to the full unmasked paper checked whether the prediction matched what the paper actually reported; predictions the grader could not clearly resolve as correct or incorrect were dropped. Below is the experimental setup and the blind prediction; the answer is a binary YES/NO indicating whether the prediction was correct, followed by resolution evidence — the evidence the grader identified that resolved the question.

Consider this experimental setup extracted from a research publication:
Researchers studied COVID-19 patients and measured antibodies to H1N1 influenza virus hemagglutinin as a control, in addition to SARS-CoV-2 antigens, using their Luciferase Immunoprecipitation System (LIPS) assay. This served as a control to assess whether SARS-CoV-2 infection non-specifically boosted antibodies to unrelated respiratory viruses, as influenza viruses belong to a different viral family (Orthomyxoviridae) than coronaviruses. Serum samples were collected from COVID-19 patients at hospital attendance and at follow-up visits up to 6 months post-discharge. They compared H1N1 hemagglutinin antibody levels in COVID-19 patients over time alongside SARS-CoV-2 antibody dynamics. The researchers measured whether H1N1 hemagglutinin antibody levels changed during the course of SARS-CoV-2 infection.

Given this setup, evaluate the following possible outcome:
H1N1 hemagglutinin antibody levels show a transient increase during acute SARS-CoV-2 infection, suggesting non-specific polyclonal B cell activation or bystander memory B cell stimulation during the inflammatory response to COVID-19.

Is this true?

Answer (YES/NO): NO